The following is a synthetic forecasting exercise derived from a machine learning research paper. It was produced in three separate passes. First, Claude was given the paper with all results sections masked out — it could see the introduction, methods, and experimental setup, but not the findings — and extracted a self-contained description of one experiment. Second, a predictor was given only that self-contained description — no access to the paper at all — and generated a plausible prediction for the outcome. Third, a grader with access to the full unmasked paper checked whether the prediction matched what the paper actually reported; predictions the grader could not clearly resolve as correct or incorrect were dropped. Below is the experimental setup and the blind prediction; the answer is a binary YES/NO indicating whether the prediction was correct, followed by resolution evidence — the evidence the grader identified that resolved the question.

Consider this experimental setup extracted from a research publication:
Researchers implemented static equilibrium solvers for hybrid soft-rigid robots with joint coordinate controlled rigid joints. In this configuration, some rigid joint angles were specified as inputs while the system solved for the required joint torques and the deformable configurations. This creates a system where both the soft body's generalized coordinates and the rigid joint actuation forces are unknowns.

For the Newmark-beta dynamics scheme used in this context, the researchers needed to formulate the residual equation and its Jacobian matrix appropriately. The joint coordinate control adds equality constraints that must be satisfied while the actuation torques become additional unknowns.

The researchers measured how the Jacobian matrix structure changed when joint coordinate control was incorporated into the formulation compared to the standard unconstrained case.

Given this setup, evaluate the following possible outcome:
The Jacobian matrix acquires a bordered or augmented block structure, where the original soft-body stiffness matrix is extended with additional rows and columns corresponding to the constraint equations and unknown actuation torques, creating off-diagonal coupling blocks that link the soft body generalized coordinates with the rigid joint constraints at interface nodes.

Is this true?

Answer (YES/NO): NO